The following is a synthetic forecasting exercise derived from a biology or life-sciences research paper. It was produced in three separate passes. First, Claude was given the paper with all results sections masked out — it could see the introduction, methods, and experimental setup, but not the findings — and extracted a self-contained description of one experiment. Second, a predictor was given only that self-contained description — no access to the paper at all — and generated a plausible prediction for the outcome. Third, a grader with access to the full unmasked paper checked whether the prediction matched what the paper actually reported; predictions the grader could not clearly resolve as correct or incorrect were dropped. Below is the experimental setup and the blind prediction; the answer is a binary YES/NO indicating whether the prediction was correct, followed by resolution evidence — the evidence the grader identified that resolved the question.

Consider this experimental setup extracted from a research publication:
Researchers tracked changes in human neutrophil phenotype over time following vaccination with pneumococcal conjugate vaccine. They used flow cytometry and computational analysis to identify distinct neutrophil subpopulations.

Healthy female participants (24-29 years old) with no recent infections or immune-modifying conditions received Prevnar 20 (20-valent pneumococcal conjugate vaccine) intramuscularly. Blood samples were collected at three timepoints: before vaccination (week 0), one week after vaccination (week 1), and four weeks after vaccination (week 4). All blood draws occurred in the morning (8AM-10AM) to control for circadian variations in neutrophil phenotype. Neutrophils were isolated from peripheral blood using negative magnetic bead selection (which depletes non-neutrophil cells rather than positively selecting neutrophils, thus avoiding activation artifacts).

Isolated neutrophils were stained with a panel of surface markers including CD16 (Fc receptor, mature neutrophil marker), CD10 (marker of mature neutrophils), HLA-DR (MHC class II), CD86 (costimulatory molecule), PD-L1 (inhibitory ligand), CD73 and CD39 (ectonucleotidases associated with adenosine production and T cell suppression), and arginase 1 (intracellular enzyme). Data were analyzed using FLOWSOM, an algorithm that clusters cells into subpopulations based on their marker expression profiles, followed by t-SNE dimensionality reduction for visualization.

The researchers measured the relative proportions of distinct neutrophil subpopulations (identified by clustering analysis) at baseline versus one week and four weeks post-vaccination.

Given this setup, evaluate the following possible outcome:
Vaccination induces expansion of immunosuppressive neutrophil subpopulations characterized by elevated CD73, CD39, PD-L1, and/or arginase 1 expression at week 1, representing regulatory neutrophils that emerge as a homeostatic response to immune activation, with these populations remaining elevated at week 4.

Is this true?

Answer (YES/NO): NO